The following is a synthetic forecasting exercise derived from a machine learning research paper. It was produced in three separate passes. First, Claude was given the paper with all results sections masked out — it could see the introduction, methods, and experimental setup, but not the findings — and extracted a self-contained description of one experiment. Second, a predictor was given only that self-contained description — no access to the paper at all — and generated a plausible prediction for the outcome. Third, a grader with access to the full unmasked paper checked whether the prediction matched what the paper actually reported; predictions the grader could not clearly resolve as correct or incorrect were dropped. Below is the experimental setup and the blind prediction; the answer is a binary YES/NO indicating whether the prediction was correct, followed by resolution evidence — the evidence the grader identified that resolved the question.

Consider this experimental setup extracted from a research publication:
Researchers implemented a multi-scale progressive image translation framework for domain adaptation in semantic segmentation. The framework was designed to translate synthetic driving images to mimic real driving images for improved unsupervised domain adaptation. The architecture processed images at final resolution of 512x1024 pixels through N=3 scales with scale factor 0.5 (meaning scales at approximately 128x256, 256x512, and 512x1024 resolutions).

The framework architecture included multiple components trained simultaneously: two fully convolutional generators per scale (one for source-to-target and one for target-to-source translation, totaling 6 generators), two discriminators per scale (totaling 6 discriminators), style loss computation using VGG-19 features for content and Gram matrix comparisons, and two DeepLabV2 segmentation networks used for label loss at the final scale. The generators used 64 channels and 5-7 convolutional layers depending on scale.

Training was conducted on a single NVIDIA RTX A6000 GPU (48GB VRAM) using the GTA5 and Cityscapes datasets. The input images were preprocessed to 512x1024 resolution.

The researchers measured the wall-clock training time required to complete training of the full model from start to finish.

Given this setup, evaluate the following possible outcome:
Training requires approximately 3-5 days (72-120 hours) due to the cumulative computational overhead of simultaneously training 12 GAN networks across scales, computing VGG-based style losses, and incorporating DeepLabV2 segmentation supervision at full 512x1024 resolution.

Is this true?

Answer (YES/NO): NO